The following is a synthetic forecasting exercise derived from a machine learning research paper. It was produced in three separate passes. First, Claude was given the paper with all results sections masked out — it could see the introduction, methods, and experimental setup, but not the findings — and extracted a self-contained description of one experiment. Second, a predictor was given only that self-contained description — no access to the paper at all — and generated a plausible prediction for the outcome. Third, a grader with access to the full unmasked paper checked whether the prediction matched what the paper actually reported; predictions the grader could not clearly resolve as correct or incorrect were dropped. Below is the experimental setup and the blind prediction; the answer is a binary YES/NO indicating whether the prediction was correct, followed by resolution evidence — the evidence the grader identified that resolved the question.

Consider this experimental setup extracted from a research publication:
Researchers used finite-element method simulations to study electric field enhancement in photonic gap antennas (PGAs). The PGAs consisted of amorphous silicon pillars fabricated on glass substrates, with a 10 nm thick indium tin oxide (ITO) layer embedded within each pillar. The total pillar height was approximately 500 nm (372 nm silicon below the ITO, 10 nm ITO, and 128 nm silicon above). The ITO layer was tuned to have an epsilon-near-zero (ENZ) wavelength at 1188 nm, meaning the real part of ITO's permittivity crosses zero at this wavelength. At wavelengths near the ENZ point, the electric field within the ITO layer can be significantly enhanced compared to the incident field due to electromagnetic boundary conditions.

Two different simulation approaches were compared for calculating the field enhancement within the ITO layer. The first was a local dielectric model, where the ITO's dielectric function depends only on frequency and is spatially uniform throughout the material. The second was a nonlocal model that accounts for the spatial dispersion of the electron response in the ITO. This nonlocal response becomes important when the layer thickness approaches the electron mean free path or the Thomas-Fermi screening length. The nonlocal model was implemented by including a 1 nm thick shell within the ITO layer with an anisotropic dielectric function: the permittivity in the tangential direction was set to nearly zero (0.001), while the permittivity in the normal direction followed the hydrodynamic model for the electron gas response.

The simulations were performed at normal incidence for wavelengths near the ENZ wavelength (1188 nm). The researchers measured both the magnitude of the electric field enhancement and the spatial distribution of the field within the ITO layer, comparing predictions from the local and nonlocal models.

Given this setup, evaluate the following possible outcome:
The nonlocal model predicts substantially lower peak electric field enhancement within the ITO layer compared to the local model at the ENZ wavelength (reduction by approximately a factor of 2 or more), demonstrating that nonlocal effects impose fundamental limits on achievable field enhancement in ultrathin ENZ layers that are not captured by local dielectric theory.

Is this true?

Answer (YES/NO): NO